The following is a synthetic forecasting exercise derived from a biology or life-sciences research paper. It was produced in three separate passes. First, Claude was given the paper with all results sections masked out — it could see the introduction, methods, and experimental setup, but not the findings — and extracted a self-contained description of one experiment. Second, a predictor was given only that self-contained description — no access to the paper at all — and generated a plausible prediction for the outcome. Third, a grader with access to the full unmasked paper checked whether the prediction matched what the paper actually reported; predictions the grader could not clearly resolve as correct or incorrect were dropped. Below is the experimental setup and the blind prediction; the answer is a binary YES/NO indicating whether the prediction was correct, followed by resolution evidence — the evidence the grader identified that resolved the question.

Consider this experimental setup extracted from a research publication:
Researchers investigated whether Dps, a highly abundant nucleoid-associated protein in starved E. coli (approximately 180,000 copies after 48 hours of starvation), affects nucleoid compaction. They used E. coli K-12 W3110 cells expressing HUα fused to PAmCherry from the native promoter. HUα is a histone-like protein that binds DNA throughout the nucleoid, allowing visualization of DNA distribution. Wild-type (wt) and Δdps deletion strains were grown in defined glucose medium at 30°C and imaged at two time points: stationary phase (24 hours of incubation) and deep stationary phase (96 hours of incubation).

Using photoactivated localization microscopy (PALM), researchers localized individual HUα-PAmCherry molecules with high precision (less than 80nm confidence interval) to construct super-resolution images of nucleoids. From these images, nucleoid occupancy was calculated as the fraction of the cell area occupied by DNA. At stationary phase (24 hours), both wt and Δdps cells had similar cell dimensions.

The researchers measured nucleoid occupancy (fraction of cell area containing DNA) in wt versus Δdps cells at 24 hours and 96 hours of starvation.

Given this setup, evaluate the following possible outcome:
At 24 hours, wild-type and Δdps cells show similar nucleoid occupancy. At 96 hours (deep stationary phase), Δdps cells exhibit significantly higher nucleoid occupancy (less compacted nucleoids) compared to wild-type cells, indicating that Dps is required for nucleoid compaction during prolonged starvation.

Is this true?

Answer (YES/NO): YES